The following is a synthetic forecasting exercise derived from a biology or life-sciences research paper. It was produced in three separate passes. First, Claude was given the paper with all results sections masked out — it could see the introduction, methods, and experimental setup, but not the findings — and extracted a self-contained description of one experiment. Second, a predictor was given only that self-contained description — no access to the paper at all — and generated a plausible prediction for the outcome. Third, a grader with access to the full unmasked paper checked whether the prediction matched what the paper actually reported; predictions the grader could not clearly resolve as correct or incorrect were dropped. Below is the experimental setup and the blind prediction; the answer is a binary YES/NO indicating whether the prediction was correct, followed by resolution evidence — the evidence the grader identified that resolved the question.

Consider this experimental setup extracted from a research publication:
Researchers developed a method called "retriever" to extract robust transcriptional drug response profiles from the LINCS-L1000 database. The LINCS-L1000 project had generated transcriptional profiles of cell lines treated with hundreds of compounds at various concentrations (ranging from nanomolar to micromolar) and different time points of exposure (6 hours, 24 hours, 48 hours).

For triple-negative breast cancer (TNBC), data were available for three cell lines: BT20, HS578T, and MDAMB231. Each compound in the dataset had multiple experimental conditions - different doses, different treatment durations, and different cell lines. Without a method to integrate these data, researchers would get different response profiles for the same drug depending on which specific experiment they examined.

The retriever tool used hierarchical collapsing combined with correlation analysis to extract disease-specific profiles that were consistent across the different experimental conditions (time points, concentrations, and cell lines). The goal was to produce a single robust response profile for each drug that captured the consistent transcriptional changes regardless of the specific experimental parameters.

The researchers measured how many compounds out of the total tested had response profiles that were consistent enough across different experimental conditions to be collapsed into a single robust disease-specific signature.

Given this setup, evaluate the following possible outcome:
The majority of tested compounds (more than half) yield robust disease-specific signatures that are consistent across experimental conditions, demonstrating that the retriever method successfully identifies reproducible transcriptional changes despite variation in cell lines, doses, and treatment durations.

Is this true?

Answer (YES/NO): YES